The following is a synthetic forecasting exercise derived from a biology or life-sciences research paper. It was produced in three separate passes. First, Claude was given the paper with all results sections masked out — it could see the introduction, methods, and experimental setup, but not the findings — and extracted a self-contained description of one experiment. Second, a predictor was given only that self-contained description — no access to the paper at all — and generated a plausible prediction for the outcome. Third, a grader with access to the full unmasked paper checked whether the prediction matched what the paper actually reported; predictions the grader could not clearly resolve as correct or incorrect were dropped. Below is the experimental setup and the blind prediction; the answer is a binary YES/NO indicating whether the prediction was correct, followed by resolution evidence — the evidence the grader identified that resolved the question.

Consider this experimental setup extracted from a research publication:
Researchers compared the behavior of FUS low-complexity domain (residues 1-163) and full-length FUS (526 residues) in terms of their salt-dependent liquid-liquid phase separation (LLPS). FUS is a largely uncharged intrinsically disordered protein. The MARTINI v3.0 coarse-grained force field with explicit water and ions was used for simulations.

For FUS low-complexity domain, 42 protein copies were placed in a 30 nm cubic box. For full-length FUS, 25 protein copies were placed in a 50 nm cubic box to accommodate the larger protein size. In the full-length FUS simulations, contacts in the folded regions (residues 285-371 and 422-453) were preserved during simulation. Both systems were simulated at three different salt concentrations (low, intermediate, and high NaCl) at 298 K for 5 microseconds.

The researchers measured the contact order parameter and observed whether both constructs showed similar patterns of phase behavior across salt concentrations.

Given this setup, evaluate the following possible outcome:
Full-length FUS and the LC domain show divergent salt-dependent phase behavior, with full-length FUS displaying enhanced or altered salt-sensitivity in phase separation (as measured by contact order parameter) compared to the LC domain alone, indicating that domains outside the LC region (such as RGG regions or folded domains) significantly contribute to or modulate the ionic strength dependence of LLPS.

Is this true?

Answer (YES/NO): NO